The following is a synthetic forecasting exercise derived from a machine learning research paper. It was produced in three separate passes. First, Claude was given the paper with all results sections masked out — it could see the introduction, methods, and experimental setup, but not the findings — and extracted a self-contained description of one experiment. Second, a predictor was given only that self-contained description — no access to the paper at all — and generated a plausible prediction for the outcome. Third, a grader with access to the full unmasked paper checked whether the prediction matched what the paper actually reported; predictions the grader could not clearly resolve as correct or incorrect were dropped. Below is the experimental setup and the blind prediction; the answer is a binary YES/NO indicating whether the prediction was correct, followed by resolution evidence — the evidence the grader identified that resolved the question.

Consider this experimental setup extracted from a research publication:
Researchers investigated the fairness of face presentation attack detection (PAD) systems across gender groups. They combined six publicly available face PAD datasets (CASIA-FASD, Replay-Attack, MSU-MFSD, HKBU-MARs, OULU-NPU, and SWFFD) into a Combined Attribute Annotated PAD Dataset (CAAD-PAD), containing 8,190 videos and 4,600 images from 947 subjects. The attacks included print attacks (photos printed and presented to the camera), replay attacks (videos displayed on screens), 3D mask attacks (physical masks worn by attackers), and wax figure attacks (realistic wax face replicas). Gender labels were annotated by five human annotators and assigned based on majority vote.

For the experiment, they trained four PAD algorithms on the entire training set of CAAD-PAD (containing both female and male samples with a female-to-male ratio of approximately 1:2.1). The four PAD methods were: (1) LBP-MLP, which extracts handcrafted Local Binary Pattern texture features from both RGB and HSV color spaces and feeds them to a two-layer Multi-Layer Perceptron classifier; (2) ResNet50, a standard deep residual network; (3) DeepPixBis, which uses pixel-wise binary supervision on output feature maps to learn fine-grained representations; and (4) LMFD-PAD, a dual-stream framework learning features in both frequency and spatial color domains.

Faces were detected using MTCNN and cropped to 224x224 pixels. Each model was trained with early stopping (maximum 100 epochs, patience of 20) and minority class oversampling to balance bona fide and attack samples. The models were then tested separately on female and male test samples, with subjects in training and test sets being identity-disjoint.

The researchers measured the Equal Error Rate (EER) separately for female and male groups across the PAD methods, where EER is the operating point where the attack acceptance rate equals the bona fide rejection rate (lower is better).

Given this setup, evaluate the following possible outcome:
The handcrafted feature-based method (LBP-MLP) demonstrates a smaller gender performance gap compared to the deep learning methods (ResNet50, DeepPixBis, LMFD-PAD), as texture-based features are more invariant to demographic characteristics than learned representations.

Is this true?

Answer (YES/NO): NO